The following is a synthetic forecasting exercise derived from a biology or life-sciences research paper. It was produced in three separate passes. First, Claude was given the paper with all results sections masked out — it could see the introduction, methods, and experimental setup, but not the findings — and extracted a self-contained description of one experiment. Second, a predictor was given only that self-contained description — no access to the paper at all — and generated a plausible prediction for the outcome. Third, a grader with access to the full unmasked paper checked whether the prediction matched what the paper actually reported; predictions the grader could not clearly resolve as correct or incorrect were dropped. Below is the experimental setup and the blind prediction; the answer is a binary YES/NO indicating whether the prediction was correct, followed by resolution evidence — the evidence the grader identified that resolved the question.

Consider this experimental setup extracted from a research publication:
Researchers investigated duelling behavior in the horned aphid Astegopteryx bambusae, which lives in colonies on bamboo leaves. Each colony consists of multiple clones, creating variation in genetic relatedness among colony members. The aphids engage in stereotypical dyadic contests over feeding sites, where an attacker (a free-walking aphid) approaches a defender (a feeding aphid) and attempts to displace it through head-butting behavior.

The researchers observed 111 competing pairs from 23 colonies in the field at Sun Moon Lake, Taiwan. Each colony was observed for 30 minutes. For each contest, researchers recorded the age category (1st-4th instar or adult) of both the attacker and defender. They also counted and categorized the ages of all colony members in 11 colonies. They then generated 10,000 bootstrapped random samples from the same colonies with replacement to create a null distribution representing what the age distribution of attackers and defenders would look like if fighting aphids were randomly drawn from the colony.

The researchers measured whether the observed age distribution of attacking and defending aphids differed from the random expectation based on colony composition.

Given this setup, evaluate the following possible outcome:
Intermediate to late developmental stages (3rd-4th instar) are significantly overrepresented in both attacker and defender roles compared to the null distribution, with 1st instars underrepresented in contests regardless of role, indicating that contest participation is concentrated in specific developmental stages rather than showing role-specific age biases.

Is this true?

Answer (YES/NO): NO